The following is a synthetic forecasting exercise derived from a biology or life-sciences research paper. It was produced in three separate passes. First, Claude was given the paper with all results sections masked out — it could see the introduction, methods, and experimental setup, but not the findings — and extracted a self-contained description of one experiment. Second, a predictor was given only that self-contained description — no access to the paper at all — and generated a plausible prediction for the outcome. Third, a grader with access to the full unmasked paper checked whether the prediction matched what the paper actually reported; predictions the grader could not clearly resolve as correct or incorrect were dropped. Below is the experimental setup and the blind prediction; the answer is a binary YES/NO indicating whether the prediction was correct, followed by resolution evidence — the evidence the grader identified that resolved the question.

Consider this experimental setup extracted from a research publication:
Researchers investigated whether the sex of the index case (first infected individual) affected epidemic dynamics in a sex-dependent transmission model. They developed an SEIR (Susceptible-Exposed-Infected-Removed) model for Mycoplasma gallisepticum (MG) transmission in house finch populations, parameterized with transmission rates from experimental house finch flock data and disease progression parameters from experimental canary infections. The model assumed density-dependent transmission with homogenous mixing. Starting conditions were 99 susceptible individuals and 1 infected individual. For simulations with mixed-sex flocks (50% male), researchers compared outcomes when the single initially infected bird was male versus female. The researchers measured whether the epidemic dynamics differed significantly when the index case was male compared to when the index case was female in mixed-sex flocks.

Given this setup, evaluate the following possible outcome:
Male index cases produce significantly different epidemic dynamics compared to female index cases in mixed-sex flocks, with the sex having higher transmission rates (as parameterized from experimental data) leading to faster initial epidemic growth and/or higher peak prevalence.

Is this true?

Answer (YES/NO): NO